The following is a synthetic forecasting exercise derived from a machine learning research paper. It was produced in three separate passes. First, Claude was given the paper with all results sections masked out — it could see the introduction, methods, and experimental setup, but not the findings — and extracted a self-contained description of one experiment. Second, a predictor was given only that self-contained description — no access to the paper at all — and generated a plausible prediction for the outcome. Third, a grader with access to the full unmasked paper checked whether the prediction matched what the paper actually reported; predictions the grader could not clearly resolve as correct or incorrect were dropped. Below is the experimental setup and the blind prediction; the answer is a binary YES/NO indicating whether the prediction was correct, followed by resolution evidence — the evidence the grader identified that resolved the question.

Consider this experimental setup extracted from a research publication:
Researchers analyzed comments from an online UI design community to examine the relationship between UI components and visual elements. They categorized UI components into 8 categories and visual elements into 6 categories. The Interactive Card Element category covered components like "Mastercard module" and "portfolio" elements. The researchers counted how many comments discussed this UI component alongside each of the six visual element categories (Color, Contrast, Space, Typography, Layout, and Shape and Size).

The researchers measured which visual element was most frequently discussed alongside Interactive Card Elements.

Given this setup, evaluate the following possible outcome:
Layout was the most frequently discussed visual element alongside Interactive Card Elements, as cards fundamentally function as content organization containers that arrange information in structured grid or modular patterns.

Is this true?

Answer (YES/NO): NO